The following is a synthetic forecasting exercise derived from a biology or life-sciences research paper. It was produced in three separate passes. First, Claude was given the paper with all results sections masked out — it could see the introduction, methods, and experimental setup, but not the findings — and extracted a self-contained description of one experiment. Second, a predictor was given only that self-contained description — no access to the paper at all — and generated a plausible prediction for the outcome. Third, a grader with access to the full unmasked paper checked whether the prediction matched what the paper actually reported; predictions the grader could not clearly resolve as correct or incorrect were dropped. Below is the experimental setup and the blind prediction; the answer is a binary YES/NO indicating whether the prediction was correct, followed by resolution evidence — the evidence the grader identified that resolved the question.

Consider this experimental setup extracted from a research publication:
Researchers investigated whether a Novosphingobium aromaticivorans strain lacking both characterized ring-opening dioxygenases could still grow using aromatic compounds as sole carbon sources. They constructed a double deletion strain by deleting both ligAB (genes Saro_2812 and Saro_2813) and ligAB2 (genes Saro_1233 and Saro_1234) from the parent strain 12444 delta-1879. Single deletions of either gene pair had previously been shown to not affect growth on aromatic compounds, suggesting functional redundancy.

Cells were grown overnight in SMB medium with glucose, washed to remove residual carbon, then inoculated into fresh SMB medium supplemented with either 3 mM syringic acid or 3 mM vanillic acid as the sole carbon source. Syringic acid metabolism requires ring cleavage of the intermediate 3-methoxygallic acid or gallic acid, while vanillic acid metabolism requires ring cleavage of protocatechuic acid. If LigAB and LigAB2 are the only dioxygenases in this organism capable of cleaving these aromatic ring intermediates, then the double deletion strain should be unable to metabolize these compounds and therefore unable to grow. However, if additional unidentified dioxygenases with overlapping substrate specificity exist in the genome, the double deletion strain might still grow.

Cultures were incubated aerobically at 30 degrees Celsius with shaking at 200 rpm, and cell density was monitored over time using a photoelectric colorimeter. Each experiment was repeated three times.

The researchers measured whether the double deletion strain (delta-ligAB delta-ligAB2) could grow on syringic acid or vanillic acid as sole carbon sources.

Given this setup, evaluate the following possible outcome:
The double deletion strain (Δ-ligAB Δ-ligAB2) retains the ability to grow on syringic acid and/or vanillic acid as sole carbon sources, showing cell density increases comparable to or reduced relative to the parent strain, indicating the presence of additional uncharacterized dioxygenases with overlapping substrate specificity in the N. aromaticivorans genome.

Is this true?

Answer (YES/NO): NO